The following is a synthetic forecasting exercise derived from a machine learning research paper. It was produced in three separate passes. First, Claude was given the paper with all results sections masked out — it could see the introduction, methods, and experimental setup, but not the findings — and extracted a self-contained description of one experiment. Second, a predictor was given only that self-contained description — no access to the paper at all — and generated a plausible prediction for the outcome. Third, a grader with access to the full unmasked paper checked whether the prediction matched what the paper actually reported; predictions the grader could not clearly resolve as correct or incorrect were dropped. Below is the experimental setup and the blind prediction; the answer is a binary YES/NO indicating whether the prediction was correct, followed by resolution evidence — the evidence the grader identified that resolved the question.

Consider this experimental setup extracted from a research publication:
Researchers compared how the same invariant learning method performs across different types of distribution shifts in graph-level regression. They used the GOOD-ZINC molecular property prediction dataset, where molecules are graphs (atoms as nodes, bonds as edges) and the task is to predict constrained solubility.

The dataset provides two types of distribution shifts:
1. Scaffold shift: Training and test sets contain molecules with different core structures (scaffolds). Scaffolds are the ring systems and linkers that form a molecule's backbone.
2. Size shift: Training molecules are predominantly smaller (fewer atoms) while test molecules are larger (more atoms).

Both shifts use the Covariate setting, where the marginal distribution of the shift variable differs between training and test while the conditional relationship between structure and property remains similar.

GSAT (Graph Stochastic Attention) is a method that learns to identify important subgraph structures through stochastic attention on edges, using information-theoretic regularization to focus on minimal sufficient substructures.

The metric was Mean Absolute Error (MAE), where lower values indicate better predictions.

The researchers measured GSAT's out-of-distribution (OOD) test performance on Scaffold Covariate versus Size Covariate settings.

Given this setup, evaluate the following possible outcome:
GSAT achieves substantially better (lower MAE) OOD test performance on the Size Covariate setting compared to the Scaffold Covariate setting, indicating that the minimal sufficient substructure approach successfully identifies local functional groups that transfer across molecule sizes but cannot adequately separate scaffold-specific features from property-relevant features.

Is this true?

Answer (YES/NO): NO